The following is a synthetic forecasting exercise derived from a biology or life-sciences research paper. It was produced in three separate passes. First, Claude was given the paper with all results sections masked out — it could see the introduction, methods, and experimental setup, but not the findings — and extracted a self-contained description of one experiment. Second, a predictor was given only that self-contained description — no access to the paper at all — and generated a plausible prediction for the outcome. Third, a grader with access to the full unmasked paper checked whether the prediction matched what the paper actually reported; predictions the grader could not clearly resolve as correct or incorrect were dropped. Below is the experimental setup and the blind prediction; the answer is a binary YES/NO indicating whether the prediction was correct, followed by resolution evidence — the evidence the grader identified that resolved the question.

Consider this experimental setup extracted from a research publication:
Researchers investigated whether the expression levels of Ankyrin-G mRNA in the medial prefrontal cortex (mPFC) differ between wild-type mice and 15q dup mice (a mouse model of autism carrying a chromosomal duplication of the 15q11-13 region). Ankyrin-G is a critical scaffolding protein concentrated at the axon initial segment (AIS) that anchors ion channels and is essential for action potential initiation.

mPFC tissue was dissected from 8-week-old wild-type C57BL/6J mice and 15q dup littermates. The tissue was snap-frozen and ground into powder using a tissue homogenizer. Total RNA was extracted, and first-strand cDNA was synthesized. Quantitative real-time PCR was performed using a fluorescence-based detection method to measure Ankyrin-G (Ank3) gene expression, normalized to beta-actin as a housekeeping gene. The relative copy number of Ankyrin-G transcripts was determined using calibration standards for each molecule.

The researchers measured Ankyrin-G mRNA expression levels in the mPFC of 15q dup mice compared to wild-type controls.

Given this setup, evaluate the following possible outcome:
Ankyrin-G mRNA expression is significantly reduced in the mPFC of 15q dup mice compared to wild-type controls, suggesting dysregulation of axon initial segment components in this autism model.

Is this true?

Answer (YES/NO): NO